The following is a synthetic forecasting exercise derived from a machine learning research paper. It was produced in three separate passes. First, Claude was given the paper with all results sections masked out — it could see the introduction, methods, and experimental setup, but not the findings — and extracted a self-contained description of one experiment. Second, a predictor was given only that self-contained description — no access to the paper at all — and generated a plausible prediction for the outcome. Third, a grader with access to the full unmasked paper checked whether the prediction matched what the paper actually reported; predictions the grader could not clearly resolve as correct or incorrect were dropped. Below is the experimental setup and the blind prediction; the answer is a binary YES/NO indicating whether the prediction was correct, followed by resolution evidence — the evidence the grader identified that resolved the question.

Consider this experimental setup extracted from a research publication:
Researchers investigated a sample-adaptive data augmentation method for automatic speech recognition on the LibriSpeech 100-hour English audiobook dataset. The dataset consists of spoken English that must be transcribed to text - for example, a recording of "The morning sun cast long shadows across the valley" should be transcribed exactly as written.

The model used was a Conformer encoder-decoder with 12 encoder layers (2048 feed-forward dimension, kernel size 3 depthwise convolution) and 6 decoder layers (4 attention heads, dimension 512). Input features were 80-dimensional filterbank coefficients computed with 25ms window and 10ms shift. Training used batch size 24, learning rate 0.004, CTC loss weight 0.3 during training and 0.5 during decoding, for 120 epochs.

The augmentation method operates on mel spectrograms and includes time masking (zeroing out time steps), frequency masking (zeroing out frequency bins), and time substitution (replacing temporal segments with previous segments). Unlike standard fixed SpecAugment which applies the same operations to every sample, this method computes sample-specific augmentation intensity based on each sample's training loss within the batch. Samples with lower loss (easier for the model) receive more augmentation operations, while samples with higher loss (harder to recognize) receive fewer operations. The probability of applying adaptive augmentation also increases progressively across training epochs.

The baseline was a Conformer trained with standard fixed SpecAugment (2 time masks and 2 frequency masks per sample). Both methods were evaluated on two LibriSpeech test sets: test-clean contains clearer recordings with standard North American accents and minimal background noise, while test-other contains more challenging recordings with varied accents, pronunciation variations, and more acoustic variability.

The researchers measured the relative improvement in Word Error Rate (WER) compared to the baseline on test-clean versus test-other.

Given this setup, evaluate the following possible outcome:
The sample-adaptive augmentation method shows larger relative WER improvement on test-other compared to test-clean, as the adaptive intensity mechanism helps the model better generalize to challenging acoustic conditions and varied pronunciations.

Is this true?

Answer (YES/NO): NO